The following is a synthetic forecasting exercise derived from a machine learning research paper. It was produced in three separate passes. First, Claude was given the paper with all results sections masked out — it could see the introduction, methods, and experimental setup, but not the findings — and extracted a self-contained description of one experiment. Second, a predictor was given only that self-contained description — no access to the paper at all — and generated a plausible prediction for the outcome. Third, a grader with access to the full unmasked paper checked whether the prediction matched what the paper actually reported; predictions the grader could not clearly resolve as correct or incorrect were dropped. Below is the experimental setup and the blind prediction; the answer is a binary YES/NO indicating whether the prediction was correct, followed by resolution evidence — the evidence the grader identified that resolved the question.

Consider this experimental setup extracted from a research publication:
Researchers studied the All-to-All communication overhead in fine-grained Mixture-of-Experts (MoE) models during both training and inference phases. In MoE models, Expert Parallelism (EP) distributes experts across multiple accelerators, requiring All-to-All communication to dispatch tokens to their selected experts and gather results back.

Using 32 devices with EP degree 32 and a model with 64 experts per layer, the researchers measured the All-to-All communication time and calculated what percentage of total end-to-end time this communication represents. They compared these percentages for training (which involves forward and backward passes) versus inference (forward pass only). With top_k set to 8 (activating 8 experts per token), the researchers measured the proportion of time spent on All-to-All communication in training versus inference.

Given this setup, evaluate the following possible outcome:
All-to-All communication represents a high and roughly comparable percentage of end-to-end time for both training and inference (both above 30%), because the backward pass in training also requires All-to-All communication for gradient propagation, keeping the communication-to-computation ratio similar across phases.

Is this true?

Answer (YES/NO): YES